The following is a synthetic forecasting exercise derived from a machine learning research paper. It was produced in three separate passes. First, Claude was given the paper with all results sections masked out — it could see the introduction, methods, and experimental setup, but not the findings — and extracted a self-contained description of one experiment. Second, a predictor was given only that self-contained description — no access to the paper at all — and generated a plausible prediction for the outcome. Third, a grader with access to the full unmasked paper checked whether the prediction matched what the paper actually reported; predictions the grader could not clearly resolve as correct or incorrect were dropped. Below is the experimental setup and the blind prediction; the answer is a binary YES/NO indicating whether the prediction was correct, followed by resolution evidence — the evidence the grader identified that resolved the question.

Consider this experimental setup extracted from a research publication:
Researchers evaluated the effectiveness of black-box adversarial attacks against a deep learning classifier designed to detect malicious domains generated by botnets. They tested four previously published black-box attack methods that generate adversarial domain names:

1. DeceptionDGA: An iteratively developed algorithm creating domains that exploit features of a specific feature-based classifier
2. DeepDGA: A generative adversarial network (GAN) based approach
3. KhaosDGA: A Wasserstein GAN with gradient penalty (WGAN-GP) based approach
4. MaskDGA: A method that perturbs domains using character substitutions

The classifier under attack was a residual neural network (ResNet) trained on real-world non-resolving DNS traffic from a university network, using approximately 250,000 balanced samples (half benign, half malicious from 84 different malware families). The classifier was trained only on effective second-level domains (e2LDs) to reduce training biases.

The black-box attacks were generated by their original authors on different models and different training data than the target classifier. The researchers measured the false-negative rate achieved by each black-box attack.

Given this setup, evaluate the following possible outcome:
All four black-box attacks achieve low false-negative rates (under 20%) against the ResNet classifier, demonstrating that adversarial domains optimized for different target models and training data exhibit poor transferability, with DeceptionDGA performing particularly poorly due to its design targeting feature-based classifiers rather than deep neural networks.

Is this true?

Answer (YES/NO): NO